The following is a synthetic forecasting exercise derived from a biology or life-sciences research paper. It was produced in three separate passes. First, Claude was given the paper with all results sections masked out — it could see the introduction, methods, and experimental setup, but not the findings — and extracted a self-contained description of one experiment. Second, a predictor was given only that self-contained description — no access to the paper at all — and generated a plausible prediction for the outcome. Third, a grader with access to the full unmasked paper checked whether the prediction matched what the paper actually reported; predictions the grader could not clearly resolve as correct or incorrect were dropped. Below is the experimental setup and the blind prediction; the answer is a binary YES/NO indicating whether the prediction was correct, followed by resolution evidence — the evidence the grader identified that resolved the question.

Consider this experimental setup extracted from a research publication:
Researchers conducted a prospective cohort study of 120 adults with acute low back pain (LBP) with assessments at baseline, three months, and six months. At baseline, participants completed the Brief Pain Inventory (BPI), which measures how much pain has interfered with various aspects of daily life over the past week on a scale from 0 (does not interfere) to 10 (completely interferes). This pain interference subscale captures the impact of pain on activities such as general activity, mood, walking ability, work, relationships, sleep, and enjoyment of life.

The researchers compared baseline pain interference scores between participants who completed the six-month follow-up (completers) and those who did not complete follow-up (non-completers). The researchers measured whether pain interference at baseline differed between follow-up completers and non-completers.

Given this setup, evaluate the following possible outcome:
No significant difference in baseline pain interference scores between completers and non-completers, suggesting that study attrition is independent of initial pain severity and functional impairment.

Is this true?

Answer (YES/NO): NO